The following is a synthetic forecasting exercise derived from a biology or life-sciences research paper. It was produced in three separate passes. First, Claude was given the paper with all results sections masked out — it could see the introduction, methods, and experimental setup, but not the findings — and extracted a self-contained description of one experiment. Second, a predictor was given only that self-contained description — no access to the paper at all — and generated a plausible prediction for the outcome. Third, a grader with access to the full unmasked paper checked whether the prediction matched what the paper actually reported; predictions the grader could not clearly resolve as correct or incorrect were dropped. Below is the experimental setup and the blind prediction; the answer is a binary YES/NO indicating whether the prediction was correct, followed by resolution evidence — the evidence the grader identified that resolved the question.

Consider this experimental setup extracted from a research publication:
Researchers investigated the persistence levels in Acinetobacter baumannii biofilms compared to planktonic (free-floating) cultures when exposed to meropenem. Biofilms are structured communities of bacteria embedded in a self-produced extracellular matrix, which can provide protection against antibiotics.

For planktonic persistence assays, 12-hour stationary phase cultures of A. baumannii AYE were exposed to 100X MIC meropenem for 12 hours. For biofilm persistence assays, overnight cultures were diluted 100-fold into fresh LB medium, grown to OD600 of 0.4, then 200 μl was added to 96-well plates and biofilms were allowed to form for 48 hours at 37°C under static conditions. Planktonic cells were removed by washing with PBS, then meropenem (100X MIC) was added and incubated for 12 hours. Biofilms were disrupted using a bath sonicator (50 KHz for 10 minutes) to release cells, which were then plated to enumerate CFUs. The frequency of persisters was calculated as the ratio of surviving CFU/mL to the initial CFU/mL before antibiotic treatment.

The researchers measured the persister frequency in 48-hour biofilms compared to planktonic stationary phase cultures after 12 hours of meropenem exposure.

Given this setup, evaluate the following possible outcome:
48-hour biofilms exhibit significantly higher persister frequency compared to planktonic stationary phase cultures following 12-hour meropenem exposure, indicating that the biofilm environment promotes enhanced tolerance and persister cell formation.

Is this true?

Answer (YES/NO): NO